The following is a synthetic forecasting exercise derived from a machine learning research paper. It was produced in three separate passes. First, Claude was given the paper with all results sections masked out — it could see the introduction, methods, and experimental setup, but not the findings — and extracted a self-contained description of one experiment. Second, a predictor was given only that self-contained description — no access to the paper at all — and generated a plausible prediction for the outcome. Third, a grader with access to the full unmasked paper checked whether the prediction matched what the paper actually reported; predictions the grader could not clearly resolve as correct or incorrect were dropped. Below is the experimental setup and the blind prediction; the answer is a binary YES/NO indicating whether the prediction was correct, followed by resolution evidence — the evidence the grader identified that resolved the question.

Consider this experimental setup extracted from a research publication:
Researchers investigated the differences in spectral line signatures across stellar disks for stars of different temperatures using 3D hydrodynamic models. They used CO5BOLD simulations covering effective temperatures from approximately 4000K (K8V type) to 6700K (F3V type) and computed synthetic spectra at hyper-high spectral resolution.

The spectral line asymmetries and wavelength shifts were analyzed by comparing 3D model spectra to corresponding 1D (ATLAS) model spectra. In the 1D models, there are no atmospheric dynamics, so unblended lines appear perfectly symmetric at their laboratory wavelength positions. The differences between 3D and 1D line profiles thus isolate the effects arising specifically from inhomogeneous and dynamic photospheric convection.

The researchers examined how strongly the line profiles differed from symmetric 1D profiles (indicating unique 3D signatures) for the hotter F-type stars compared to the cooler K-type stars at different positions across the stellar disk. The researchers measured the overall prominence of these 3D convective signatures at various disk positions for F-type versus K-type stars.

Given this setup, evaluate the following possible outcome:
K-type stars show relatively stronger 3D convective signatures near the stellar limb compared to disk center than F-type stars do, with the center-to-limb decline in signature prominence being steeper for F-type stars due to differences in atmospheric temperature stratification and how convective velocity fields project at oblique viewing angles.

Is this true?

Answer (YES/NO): NO